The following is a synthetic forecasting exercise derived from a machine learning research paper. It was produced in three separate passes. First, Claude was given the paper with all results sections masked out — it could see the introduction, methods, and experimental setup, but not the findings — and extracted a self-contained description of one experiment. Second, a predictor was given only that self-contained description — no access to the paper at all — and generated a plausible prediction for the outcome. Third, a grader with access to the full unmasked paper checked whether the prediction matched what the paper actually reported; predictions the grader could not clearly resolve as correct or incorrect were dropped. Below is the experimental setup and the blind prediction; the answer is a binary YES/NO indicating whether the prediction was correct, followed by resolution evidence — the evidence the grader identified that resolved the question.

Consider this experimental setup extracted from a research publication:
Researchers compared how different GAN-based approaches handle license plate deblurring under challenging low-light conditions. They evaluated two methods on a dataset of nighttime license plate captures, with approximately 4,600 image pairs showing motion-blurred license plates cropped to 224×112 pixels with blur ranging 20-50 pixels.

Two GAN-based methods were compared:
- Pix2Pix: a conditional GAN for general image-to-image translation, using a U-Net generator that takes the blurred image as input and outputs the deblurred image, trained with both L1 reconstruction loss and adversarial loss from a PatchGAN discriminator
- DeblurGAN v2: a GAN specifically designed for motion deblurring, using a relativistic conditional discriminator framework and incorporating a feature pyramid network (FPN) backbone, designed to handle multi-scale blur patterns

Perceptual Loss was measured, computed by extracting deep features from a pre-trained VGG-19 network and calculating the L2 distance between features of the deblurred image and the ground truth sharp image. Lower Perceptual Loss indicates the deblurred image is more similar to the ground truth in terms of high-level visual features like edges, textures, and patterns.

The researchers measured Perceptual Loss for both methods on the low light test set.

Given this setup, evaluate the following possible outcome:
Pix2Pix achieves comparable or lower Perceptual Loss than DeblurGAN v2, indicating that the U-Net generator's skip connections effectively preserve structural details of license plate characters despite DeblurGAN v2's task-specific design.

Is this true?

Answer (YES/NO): YES